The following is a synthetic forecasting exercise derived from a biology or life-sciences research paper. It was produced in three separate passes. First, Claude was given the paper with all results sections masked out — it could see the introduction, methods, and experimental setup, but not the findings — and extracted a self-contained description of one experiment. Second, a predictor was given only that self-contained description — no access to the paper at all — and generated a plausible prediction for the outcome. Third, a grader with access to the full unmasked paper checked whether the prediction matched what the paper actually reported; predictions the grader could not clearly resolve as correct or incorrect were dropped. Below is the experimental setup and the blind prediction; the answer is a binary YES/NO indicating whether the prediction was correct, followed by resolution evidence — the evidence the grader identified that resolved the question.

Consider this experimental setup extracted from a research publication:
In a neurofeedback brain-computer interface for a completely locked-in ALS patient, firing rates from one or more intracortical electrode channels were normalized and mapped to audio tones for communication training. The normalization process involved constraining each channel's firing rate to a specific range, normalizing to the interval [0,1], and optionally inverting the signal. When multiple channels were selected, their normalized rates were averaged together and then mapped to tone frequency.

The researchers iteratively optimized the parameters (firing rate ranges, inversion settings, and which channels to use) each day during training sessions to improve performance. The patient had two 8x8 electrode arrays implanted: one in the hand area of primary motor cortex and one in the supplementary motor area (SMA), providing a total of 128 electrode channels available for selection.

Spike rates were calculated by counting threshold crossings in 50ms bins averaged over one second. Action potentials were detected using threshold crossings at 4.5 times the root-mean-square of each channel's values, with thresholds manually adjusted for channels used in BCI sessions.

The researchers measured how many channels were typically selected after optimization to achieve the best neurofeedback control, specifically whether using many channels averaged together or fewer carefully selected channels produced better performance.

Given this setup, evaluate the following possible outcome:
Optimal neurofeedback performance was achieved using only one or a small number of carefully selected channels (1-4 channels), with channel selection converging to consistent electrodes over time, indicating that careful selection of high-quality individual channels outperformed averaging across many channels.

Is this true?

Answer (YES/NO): YES